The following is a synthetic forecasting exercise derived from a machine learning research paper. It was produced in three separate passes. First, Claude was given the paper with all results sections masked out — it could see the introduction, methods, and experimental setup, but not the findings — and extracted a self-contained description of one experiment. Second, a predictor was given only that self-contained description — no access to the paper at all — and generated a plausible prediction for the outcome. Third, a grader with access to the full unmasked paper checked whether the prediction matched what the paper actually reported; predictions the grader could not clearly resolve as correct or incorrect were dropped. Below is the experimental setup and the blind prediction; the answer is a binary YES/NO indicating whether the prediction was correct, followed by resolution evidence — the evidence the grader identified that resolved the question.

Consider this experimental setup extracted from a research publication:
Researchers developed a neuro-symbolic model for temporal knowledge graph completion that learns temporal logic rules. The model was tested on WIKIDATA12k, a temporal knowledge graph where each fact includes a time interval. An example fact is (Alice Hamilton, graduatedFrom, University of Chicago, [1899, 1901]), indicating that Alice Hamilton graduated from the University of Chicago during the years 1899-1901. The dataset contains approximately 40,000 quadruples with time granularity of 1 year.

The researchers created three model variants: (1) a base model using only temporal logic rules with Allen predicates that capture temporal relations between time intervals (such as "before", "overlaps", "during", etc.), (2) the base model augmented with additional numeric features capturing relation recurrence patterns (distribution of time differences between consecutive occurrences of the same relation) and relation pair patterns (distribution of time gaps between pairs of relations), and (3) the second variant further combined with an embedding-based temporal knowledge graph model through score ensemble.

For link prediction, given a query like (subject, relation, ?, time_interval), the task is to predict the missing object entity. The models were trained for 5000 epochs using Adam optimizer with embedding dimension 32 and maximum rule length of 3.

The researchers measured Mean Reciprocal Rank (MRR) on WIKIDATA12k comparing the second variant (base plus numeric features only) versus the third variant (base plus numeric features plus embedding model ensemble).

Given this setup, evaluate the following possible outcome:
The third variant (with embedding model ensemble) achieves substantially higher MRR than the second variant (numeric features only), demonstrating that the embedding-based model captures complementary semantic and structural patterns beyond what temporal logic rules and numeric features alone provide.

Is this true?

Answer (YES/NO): NO